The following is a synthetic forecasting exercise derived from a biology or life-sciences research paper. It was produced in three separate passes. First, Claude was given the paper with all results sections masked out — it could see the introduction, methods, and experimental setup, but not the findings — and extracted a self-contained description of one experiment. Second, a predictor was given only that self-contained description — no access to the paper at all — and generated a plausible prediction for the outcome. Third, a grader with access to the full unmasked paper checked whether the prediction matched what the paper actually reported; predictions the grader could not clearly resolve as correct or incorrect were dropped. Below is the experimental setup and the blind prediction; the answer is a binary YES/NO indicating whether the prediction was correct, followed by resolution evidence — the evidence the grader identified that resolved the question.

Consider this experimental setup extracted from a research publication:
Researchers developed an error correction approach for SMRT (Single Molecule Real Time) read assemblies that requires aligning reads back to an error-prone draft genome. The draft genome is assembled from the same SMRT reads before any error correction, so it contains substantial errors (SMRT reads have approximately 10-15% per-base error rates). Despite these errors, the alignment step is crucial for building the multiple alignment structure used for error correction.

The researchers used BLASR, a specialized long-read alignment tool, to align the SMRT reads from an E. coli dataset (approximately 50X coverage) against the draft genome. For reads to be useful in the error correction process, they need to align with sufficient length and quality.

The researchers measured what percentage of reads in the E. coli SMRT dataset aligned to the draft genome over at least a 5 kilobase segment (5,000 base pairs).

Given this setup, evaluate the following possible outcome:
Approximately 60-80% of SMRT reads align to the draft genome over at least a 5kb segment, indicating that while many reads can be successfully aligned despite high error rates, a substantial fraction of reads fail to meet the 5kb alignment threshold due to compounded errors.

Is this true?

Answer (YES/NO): NO